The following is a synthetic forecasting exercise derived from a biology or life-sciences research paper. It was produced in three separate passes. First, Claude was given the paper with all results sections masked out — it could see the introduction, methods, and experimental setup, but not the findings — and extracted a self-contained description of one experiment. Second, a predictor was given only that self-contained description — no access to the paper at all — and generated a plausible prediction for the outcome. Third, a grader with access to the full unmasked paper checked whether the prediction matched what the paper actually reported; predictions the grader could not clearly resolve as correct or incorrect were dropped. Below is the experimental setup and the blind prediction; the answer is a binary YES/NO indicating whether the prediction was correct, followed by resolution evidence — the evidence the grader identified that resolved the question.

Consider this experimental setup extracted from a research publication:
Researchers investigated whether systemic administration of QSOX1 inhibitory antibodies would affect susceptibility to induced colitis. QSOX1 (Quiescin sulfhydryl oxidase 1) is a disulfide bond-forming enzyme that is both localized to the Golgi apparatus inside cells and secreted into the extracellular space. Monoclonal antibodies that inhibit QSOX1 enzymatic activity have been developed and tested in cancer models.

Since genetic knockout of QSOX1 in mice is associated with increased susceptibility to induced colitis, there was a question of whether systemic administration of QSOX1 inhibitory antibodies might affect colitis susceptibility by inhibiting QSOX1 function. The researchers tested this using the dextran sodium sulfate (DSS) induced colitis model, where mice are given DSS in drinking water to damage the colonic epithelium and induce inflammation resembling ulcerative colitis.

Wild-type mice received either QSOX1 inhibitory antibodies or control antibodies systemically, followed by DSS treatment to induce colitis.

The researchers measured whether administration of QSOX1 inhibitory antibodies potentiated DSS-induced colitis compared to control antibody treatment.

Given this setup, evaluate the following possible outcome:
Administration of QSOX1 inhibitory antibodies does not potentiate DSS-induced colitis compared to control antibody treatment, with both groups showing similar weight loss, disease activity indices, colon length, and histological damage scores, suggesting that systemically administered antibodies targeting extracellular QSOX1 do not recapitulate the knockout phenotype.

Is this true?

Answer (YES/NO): YES